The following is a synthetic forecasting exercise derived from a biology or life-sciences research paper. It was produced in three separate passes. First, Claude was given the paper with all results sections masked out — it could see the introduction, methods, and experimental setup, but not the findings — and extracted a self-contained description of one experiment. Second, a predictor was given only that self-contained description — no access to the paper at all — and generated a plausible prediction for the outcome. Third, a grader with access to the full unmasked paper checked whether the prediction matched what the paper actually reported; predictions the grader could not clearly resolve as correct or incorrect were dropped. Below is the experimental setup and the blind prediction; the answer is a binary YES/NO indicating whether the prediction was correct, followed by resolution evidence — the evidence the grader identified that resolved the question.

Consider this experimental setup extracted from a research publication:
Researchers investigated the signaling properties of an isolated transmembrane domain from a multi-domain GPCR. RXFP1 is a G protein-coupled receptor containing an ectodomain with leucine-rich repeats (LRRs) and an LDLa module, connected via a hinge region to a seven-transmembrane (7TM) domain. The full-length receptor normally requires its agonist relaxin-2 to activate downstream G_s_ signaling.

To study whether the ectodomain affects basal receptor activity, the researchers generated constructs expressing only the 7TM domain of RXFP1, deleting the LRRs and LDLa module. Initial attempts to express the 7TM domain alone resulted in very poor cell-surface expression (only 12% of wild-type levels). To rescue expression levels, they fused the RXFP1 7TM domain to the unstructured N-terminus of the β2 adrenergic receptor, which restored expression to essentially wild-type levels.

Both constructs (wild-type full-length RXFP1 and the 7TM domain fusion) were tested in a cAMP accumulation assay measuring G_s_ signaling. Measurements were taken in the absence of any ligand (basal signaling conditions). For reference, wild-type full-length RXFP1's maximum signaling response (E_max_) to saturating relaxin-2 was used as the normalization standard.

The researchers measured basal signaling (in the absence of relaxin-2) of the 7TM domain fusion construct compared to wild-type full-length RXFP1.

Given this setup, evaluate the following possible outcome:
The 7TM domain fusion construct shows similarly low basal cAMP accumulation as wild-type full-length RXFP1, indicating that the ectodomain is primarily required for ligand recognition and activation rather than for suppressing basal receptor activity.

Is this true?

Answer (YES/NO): NO